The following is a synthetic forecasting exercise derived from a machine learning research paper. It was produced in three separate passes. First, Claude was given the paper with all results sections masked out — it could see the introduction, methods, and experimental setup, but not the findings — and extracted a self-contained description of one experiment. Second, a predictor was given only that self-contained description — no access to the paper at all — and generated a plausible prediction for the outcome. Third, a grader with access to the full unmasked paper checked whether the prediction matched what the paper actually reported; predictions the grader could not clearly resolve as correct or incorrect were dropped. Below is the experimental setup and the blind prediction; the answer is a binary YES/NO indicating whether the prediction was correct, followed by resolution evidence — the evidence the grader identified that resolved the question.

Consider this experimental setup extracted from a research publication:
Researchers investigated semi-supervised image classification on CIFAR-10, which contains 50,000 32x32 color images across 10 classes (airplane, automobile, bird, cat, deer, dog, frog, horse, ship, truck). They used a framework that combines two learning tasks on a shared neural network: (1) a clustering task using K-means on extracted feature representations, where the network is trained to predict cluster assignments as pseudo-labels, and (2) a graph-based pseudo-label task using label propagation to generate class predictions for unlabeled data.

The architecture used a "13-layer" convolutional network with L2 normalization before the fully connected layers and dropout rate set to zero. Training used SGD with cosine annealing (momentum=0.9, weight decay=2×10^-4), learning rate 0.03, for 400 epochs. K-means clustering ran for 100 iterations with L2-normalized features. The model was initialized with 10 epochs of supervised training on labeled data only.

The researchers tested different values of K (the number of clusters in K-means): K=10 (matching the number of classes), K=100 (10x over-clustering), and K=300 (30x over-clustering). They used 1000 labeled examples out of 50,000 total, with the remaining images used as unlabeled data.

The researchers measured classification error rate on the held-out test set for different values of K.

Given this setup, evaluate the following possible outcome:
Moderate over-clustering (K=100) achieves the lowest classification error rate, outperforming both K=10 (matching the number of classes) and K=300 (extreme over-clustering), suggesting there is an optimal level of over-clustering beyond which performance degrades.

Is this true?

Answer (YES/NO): YES